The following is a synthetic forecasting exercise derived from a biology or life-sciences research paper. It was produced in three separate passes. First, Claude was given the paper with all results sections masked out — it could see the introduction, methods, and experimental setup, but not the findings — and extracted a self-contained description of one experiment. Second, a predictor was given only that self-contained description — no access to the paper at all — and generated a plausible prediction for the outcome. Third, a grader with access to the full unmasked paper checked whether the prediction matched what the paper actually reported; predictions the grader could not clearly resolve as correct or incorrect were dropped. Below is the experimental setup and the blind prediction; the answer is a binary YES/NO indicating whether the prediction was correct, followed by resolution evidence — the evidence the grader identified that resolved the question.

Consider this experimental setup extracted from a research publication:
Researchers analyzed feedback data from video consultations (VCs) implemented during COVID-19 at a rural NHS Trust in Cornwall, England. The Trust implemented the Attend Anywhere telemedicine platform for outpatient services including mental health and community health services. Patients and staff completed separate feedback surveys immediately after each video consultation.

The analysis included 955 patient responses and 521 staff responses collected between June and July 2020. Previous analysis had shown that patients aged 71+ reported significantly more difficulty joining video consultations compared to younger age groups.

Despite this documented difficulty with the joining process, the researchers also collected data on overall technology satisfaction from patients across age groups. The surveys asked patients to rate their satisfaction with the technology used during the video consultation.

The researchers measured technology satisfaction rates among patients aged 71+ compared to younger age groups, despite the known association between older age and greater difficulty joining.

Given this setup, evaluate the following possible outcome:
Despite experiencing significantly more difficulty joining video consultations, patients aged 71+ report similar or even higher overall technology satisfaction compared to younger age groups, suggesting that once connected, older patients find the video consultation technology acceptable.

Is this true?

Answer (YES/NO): YES